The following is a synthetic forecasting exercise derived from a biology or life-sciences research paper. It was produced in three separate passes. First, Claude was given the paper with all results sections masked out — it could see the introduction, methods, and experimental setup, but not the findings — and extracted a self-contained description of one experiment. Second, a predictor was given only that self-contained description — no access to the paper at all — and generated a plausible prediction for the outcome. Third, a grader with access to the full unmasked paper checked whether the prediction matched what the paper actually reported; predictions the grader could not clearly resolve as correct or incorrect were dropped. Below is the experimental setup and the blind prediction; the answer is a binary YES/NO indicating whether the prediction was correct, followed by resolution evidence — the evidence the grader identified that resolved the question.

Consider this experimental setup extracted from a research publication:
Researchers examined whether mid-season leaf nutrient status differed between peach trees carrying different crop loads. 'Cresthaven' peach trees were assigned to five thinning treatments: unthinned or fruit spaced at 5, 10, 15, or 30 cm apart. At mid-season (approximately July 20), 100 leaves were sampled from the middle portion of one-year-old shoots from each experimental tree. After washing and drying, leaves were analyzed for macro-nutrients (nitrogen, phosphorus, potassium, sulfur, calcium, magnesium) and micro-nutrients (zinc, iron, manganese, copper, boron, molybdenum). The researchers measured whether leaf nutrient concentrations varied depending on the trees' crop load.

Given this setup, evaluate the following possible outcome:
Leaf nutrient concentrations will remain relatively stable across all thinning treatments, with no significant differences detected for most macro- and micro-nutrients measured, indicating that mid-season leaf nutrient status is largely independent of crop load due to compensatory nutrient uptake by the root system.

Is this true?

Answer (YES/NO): YES